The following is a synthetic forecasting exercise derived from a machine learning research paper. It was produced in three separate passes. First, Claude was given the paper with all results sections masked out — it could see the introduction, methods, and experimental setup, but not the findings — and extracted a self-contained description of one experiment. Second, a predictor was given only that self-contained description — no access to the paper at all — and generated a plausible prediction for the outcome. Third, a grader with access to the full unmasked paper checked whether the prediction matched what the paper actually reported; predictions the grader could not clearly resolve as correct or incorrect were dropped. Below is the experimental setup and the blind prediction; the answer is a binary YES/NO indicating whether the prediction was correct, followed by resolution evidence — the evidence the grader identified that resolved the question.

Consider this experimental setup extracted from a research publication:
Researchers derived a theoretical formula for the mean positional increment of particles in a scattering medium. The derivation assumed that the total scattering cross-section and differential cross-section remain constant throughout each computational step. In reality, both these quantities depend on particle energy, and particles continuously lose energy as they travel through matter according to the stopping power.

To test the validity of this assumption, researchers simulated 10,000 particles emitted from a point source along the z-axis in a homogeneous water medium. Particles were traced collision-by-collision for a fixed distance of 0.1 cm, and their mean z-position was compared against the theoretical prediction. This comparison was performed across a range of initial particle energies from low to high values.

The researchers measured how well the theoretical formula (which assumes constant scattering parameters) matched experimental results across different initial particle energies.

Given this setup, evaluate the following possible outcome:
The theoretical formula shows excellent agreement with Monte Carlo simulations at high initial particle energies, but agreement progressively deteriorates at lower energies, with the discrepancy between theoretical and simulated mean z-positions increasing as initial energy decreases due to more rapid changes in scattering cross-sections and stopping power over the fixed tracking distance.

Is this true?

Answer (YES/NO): YES